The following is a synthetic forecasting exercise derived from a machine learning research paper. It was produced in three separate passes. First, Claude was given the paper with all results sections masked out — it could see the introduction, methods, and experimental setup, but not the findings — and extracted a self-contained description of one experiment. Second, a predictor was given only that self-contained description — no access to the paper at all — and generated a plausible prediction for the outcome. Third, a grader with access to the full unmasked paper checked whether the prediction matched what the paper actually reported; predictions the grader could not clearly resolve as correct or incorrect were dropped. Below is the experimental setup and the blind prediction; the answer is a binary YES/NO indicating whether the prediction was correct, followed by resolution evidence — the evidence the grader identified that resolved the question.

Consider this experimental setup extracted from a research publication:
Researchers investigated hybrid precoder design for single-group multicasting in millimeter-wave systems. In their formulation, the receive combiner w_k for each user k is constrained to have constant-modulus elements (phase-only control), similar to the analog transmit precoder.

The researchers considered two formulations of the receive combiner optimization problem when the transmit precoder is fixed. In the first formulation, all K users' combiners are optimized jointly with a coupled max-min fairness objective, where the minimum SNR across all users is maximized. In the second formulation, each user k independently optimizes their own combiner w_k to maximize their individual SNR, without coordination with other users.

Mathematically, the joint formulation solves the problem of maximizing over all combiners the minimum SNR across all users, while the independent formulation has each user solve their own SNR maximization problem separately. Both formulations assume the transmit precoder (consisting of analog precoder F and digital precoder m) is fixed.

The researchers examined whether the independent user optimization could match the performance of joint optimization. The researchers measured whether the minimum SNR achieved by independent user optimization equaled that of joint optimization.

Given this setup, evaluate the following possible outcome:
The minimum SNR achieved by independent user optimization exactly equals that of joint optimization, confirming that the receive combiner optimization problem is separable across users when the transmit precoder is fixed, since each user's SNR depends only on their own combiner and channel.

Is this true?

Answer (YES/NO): YES